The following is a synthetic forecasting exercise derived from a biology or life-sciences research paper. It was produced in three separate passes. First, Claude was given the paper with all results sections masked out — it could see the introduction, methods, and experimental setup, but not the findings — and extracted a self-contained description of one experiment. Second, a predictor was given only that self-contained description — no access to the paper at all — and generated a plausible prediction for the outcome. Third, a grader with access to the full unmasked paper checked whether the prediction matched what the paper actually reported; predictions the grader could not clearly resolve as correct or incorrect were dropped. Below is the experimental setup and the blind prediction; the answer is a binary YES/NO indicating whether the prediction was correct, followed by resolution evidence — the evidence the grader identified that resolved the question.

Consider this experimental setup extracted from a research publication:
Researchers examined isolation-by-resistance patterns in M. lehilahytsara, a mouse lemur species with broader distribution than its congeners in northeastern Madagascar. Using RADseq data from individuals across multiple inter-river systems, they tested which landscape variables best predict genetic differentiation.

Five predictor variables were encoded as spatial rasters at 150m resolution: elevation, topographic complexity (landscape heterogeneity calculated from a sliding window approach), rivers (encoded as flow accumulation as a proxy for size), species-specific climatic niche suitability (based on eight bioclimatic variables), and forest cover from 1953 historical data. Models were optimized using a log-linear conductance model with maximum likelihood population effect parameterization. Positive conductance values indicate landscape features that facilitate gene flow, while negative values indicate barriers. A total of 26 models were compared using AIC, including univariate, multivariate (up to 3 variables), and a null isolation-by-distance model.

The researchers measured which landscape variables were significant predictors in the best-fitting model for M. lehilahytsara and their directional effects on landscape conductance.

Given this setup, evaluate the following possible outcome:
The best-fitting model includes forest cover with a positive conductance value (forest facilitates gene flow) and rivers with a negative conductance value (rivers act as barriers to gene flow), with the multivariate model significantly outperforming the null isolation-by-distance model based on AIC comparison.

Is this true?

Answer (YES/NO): YES